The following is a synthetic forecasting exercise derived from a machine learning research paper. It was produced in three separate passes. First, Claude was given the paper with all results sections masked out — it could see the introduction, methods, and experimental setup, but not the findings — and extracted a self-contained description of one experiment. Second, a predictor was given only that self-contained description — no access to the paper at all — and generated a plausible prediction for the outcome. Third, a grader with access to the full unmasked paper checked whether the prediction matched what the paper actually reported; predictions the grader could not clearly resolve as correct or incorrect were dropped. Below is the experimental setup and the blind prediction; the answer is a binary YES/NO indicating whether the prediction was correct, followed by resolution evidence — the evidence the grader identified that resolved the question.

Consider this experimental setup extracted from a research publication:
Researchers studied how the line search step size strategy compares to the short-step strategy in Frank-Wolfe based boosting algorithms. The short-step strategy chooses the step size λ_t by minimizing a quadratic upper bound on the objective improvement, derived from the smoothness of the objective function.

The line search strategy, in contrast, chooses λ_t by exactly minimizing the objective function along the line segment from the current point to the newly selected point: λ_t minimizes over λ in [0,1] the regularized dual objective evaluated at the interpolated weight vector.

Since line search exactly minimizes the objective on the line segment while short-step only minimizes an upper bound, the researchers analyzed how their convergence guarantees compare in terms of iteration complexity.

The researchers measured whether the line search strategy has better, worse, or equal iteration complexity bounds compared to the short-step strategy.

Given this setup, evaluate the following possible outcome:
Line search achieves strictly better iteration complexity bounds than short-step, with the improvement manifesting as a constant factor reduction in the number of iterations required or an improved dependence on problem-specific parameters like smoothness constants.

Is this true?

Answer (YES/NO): NO